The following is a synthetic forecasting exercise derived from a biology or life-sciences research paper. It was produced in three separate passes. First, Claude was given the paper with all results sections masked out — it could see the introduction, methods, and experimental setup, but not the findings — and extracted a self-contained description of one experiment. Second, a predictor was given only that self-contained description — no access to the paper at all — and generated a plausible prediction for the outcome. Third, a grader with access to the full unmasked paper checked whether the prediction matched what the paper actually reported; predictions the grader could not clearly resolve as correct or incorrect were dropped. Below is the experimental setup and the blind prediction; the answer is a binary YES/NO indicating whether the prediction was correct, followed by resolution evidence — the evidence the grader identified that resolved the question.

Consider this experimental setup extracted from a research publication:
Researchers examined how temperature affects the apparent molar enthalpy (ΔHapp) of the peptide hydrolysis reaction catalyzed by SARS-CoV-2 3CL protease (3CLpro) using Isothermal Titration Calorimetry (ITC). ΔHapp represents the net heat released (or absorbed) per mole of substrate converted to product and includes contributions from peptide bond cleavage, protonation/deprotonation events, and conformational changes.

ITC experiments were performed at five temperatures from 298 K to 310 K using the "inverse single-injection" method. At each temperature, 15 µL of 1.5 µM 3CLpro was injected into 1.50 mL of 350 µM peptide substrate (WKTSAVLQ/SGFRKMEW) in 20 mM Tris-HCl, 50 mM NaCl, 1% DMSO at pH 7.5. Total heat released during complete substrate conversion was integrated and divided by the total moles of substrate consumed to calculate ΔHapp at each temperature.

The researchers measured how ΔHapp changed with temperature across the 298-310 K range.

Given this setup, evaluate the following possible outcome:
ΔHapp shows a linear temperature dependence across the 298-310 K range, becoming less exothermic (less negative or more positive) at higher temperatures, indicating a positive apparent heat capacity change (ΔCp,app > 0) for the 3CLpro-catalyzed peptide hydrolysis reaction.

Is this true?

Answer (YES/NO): NO